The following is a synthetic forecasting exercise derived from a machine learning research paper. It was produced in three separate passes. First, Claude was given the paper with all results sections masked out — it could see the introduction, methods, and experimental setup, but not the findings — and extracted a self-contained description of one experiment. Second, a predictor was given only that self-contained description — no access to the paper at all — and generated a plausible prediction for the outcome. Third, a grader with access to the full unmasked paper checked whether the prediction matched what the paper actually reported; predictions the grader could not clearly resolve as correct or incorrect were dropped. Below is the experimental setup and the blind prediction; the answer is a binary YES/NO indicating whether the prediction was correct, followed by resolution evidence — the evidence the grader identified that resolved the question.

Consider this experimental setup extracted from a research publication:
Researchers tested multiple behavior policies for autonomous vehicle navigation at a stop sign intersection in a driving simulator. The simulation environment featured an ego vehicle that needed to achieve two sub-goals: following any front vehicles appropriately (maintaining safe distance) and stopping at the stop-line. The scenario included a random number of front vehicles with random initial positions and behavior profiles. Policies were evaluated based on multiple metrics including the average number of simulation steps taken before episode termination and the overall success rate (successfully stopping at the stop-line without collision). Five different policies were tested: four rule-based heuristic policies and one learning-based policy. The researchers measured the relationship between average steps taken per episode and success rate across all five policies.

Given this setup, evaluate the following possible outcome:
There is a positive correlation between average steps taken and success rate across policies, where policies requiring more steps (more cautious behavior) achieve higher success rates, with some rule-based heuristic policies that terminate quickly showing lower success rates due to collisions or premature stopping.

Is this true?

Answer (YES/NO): NO